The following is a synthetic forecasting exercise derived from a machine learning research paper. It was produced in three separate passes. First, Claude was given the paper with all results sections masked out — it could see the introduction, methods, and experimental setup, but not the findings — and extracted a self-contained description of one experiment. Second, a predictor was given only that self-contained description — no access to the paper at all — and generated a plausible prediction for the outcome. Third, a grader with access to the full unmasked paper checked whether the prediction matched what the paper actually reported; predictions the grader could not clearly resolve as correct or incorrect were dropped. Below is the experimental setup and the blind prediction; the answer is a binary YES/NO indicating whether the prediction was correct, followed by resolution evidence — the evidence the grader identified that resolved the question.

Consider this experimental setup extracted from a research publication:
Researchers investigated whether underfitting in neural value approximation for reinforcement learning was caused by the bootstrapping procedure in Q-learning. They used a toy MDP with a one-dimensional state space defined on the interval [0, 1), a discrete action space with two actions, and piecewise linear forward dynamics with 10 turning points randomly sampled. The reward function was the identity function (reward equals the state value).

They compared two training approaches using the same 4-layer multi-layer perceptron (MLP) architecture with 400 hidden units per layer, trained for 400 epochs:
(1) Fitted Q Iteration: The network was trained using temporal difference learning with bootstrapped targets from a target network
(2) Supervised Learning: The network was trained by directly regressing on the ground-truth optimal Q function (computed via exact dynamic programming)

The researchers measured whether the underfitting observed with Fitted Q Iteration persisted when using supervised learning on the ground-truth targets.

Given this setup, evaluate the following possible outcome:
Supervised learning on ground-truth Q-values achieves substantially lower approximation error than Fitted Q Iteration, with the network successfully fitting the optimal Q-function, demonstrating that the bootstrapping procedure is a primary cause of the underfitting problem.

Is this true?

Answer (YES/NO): NO